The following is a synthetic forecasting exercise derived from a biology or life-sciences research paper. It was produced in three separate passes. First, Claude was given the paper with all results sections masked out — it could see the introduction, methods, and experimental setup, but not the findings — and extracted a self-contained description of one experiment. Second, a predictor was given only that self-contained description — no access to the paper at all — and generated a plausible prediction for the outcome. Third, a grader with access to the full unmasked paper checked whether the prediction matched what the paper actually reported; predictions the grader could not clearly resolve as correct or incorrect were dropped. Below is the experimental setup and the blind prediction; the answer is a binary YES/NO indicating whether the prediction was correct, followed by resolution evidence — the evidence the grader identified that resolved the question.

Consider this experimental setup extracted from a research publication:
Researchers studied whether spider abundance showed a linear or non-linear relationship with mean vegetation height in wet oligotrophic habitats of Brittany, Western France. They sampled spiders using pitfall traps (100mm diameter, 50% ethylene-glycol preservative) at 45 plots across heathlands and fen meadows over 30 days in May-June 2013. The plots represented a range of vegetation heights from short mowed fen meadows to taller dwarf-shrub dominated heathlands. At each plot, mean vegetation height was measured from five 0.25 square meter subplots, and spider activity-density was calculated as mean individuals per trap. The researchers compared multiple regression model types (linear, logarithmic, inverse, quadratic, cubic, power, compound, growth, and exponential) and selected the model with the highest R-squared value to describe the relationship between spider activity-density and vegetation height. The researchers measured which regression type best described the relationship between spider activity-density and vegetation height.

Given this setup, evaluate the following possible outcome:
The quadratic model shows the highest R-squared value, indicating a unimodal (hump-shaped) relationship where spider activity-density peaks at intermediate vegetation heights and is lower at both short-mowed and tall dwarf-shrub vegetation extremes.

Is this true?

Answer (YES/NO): NO